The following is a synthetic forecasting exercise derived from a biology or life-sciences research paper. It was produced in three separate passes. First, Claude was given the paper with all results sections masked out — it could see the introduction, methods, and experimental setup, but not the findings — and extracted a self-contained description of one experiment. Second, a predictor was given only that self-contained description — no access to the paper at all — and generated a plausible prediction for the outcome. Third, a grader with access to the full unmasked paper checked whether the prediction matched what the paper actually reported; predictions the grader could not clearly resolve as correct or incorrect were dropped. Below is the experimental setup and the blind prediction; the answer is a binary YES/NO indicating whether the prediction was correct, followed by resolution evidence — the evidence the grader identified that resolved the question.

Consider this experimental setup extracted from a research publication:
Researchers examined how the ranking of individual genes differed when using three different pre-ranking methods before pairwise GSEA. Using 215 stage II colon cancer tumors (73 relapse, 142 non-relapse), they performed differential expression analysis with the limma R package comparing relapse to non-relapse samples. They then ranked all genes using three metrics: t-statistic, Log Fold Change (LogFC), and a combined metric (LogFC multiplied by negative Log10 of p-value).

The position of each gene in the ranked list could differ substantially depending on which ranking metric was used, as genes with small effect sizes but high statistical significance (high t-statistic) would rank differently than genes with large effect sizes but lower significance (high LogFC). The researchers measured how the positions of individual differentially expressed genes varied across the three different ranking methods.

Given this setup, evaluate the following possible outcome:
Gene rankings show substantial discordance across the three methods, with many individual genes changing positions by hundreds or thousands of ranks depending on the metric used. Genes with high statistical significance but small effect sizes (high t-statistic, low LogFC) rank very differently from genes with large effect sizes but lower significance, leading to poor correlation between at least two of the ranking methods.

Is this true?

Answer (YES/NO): NO